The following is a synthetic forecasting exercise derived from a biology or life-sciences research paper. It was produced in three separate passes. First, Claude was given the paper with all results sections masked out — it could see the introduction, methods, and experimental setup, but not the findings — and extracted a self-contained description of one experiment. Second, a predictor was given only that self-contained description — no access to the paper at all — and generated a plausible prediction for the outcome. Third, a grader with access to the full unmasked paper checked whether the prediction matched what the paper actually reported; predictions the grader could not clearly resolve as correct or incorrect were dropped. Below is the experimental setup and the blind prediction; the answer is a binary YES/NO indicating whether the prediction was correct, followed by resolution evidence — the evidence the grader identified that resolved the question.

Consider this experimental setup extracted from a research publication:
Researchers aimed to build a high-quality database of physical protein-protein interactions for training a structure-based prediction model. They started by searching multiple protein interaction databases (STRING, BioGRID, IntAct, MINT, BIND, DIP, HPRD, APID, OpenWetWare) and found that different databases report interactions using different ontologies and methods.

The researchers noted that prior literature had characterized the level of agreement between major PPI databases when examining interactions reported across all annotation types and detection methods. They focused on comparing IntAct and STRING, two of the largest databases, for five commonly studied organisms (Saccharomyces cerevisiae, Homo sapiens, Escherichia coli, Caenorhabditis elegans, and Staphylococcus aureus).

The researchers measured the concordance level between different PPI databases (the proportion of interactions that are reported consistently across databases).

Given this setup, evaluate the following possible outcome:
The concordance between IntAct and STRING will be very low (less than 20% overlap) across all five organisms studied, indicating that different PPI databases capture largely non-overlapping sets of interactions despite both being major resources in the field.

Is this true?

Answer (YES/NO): NO